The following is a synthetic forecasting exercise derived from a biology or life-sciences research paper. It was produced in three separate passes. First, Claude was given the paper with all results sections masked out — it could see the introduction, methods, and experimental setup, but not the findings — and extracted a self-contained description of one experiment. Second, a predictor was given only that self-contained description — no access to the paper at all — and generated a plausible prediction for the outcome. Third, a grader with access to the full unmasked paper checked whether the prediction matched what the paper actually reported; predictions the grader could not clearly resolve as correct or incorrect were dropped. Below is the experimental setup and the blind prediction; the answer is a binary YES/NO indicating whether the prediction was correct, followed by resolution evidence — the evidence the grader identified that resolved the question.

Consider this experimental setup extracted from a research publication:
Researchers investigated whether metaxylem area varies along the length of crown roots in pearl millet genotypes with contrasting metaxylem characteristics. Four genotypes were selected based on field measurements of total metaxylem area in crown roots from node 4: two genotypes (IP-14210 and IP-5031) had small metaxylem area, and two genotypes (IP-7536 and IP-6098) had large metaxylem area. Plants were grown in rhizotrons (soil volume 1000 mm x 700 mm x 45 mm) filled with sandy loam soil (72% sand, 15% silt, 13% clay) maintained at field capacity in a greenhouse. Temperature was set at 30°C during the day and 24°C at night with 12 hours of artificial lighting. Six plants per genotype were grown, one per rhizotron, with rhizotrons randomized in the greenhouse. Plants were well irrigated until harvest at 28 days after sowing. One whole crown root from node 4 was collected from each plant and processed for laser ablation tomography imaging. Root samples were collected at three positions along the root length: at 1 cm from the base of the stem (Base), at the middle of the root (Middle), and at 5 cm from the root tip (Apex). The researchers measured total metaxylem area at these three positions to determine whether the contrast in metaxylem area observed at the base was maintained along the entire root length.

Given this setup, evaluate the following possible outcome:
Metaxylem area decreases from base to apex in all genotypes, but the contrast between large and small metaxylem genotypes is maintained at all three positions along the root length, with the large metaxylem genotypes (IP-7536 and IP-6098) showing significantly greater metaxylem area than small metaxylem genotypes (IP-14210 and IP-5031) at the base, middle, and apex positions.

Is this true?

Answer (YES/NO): NO